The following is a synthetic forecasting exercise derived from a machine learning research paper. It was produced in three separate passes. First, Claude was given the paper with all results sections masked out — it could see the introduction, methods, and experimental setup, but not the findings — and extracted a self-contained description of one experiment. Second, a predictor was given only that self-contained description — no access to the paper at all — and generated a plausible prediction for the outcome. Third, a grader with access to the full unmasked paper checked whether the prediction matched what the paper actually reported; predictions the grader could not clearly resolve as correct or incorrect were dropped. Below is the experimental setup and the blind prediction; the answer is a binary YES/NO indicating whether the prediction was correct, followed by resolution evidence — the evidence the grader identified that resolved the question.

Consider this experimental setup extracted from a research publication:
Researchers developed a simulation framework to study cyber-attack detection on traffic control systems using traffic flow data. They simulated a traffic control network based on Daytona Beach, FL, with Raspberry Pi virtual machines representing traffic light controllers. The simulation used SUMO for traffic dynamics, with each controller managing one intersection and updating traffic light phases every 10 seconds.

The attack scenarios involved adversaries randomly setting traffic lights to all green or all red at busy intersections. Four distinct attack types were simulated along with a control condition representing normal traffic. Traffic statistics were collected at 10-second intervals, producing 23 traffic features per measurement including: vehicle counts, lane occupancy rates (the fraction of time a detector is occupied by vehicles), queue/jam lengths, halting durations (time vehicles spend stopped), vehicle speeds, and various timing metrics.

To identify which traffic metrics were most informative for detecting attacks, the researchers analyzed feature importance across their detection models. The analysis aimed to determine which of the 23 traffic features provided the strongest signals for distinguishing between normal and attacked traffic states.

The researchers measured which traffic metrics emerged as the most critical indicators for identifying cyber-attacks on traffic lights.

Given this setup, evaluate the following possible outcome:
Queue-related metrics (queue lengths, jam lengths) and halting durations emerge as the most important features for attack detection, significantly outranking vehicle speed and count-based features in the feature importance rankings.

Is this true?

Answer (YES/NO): YES